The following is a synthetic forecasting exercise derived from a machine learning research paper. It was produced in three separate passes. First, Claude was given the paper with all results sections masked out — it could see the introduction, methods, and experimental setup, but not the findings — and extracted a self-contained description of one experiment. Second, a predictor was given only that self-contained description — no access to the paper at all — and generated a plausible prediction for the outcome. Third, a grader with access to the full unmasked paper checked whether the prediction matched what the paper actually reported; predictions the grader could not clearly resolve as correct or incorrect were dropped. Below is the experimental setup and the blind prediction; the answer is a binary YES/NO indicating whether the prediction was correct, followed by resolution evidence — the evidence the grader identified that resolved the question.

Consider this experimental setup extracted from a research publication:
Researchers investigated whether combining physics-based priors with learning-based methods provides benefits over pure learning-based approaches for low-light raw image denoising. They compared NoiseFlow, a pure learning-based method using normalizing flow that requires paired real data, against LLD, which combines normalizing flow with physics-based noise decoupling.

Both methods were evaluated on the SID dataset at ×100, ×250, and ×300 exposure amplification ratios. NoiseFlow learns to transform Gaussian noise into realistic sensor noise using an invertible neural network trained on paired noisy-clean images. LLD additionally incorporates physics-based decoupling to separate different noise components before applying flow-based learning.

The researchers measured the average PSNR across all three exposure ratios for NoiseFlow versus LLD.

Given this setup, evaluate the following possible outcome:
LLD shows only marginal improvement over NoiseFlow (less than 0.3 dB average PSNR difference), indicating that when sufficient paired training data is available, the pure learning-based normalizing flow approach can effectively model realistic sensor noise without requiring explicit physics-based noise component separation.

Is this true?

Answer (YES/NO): NO